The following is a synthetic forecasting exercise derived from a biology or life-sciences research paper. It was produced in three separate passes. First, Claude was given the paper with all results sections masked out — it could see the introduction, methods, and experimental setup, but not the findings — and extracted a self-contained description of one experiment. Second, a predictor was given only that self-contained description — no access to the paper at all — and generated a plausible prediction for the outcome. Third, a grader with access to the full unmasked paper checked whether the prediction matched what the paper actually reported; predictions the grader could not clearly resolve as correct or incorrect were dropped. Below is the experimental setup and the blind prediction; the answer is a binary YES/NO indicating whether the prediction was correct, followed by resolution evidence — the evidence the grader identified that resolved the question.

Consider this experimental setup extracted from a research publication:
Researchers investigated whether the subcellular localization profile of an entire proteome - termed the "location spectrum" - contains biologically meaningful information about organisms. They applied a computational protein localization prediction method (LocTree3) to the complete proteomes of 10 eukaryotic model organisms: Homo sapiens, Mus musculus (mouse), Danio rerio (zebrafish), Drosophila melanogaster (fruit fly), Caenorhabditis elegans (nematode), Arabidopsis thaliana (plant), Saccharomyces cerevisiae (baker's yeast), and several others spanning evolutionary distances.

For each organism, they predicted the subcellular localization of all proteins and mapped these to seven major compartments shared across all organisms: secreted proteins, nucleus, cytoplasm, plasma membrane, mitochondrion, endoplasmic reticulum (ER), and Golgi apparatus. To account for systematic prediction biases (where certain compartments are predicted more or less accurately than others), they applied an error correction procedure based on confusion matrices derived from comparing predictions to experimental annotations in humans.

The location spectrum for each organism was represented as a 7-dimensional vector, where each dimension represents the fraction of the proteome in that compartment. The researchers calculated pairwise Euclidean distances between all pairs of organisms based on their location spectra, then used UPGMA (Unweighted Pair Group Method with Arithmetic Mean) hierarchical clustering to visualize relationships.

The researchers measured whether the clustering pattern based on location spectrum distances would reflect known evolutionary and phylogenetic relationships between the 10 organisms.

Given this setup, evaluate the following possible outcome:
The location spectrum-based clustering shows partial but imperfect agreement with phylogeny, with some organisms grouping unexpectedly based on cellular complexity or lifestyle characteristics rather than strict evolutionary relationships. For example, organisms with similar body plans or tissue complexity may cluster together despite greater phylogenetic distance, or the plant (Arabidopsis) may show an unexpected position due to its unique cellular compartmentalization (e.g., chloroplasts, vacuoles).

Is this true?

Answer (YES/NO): NO